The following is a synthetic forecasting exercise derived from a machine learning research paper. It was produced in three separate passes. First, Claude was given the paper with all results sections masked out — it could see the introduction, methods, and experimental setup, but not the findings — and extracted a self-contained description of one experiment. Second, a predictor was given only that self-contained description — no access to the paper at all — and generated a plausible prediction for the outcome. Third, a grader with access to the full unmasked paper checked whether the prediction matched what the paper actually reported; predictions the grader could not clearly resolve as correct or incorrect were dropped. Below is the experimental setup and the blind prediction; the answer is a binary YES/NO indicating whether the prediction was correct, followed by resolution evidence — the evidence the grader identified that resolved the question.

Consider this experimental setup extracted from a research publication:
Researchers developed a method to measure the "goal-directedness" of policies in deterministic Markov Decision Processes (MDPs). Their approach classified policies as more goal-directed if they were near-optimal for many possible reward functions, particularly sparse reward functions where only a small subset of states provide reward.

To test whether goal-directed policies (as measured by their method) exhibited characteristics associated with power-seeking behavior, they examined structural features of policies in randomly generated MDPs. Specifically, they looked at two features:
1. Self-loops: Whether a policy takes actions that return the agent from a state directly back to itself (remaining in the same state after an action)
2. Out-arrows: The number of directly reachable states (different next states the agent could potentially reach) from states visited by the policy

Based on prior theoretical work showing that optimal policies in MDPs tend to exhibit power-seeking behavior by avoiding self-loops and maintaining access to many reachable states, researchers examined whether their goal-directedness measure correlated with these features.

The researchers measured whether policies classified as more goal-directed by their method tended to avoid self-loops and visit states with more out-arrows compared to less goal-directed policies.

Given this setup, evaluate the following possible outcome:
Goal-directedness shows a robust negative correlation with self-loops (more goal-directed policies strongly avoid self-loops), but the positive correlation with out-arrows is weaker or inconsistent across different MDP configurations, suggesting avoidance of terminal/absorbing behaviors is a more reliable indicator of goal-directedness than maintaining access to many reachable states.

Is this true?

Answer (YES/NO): YES